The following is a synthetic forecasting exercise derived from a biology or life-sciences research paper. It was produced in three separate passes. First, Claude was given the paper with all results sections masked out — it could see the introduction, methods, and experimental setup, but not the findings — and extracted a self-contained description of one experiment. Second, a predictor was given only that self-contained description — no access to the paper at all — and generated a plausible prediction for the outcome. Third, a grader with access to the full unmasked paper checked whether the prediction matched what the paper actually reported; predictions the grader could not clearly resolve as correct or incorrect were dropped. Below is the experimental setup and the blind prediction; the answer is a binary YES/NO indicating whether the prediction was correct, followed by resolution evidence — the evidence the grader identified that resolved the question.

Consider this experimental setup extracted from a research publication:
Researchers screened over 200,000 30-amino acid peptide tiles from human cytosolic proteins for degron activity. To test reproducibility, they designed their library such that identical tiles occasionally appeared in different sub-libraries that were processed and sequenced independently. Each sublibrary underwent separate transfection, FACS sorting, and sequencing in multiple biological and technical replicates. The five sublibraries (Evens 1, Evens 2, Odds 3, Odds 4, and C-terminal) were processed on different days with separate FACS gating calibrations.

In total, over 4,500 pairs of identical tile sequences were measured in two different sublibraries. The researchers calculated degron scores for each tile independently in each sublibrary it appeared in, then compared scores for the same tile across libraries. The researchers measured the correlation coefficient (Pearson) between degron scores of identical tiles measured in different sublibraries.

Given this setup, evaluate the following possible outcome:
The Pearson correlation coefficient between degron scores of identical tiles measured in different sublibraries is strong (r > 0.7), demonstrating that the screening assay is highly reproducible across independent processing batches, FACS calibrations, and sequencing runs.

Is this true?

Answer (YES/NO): YES